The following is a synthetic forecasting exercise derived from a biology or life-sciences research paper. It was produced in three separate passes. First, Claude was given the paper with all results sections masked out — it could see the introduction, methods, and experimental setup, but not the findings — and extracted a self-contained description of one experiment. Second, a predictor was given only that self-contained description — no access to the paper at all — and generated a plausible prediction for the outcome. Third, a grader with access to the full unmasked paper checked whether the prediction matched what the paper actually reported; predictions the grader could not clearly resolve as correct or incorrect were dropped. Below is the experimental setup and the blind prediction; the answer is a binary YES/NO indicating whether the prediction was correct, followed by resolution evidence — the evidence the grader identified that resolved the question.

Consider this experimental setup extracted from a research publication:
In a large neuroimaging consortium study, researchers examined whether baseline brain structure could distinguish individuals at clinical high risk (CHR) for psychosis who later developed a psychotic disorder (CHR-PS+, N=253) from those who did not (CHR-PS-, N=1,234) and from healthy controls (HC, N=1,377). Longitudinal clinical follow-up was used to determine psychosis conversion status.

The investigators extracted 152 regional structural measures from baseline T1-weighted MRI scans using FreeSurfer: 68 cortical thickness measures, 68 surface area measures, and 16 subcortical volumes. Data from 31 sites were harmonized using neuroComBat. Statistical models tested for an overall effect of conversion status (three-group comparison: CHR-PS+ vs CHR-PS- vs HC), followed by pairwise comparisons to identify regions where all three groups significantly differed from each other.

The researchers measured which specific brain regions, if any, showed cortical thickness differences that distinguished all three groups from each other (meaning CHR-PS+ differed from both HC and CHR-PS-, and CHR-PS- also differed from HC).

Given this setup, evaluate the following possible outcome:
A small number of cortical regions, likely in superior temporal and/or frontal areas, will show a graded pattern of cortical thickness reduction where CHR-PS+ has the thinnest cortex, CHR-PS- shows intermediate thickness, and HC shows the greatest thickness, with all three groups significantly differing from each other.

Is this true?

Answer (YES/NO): YES